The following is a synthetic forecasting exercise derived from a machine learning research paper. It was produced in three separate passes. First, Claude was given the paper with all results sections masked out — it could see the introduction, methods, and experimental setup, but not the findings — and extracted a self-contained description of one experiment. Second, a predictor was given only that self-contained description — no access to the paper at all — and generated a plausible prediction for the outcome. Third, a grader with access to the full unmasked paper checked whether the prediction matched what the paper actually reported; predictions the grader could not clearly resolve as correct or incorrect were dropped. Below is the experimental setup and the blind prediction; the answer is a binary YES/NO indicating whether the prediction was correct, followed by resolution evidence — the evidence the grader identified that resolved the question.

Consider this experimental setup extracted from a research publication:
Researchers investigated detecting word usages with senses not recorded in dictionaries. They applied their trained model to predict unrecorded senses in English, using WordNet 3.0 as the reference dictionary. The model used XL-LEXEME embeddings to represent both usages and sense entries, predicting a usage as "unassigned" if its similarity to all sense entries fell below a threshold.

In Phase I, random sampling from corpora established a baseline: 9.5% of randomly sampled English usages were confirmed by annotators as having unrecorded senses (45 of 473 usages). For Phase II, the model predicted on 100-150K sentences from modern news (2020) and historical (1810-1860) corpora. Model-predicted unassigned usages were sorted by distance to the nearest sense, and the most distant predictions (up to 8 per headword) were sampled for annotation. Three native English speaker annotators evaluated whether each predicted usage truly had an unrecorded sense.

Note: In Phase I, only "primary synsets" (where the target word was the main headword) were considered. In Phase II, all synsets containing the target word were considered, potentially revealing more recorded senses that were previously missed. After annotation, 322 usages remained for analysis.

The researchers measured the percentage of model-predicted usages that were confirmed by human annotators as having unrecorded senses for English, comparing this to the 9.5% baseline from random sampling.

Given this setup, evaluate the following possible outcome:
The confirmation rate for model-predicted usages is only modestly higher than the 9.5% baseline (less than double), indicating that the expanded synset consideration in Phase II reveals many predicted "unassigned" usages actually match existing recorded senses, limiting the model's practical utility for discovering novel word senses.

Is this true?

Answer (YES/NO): NO